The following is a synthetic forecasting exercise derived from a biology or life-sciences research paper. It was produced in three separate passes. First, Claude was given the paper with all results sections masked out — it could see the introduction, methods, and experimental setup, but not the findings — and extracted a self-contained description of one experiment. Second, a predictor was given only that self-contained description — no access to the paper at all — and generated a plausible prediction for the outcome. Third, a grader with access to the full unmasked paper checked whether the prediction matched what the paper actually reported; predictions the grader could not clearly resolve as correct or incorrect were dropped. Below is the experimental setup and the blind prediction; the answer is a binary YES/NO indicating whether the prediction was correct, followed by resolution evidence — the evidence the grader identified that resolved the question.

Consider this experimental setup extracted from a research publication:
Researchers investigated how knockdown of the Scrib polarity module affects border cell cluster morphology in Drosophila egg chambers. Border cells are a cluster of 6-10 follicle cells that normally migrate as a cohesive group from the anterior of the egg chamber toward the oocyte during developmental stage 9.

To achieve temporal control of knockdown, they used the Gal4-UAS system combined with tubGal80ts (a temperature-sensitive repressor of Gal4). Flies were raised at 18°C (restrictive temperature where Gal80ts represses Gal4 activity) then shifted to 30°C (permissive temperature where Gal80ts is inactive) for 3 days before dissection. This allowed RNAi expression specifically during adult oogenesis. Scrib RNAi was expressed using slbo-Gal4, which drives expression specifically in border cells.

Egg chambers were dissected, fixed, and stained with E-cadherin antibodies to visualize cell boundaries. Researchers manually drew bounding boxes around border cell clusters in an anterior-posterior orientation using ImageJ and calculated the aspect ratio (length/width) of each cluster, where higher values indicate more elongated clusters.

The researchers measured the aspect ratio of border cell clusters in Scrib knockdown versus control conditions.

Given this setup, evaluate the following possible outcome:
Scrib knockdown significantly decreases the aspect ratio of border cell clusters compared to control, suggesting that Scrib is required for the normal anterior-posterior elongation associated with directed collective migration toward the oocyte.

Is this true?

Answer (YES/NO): NO